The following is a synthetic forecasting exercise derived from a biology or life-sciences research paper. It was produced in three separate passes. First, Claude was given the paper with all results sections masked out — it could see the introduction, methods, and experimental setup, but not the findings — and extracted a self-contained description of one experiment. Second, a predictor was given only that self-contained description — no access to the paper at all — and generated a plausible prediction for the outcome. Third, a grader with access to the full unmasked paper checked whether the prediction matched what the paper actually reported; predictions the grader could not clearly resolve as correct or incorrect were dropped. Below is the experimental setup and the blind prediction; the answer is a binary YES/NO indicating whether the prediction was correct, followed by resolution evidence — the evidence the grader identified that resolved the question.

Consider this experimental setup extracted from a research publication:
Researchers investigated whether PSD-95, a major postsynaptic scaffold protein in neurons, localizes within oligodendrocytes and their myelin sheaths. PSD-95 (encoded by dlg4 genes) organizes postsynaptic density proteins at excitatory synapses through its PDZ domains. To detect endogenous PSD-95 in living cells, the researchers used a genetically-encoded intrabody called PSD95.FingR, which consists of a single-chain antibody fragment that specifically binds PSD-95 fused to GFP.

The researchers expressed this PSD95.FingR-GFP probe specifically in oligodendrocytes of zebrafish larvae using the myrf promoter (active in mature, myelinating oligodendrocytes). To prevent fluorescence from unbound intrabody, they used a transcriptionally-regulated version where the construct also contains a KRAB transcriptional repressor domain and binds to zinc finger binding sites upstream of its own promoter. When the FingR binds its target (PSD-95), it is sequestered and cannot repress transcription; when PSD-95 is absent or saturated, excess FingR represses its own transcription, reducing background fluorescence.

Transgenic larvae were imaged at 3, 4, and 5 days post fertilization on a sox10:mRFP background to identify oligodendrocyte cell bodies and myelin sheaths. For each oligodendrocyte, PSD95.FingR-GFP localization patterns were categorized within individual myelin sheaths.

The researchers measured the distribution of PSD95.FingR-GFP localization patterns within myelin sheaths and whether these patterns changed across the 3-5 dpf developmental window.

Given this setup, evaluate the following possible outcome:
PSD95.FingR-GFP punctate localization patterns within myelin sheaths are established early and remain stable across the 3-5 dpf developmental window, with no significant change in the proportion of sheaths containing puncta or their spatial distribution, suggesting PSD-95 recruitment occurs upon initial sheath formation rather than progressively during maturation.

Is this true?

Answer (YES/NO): NO